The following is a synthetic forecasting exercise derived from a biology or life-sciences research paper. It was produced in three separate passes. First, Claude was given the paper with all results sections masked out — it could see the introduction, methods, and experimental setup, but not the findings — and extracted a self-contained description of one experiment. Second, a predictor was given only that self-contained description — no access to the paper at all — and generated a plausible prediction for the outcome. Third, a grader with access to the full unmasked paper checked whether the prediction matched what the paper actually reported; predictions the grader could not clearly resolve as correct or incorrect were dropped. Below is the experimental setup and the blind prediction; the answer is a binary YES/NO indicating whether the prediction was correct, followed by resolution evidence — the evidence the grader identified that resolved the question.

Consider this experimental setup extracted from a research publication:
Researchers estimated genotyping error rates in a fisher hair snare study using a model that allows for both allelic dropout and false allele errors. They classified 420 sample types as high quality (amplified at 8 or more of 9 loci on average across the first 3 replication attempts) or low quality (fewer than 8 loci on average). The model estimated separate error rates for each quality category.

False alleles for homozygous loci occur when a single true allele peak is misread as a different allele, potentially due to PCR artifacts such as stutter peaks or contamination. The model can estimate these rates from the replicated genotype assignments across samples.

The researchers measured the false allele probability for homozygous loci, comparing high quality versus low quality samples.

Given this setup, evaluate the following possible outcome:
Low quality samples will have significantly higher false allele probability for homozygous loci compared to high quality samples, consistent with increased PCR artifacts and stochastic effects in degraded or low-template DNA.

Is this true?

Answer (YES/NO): NO